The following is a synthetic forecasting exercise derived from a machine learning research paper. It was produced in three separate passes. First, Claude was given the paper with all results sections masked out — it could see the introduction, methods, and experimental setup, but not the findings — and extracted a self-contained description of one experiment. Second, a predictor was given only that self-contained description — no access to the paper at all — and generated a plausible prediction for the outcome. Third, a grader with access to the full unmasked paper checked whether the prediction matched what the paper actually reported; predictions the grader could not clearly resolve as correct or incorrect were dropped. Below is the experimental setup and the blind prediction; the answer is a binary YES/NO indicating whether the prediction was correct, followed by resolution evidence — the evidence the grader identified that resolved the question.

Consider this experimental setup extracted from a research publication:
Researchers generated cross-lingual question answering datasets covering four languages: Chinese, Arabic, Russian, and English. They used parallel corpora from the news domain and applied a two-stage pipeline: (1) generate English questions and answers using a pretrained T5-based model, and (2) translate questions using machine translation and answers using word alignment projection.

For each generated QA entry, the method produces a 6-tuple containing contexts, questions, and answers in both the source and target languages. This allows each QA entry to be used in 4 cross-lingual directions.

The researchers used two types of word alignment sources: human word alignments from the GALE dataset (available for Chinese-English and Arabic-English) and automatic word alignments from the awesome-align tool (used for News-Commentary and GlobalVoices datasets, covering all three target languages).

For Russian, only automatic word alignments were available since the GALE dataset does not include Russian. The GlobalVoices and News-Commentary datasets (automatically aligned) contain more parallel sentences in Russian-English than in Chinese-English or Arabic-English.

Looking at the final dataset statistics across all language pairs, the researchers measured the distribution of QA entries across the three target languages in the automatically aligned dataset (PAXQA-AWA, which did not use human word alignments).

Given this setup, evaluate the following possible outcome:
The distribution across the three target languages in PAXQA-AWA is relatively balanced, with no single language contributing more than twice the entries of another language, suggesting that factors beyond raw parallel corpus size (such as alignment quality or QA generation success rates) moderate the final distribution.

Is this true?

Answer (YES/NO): NO